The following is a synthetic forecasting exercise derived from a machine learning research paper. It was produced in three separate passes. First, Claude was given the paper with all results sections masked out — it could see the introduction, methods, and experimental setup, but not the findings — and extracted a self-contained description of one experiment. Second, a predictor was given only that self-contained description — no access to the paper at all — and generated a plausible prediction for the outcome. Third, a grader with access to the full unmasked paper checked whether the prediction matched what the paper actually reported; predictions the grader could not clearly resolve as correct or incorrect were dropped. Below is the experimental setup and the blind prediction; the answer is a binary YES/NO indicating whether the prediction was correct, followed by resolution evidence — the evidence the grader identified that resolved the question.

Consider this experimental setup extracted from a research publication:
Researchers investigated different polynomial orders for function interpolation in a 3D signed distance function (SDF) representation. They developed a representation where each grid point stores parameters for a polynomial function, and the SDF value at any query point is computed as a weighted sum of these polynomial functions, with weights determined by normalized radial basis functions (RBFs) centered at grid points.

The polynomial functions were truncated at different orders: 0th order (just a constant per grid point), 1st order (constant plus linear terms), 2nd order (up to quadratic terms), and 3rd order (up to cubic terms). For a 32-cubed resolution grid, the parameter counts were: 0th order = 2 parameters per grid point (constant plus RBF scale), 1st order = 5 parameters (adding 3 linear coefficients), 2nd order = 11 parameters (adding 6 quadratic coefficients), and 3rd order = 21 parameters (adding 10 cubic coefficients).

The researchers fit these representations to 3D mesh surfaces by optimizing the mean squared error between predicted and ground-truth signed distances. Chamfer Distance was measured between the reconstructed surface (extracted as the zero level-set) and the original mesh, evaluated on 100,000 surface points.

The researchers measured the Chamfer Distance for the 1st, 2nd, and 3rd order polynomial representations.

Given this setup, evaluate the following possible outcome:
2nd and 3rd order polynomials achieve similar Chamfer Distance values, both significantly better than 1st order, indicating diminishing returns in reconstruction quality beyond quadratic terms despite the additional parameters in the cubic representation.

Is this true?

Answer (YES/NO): NO